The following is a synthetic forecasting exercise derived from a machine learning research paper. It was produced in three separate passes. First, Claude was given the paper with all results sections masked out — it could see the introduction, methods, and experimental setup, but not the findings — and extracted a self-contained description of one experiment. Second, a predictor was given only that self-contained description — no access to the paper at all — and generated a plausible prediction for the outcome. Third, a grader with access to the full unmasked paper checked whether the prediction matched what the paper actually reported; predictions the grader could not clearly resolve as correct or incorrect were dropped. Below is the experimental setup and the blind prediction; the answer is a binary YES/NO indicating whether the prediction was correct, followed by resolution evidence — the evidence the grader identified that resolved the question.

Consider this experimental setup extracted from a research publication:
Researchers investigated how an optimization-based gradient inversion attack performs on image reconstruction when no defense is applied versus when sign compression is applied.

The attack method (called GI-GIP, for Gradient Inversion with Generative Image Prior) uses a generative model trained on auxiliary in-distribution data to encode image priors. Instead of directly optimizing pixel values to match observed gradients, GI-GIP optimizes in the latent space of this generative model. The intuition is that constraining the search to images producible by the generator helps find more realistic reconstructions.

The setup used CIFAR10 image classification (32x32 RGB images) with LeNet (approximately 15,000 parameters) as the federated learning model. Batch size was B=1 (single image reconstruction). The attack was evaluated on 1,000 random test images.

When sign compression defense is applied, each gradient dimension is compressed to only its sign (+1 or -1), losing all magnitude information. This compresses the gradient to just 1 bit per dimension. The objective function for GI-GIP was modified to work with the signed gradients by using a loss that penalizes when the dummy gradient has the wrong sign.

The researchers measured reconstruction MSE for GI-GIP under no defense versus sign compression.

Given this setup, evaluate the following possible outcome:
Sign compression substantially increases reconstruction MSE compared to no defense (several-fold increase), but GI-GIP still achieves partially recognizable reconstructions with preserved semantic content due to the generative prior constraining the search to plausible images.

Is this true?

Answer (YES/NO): NO